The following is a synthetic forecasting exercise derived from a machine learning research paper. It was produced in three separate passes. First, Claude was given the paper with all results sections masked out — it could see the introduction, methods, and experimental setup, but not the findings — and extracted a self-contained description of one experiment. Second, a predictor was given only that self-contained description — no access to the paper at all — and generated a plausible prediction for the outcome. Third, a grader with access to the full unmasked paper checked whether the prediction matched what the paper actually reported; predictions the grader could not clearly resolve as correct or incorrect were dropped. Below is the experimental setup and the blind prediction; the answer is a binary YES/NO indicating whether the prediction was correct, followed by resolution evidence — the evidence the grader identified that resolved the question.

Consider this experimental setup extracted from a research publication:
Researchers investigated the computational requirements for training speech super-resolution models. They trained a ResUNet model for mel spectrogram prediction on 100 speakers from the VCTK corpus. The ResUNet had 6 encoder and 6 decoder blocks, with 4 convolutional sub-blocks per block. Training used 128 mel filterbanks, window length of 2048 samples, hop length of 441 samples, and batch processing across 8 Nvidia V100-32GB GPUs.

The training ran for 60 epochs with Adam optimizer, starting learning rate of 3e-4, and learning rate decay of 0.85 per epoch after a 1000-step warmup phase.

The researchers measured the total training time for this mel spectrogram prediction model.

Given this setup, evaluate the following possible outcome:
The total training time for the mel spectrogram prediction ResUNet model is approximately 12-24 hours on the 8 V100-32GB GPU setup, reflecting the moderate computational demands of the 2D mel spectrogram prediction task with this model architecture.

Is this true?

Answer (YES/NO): NO